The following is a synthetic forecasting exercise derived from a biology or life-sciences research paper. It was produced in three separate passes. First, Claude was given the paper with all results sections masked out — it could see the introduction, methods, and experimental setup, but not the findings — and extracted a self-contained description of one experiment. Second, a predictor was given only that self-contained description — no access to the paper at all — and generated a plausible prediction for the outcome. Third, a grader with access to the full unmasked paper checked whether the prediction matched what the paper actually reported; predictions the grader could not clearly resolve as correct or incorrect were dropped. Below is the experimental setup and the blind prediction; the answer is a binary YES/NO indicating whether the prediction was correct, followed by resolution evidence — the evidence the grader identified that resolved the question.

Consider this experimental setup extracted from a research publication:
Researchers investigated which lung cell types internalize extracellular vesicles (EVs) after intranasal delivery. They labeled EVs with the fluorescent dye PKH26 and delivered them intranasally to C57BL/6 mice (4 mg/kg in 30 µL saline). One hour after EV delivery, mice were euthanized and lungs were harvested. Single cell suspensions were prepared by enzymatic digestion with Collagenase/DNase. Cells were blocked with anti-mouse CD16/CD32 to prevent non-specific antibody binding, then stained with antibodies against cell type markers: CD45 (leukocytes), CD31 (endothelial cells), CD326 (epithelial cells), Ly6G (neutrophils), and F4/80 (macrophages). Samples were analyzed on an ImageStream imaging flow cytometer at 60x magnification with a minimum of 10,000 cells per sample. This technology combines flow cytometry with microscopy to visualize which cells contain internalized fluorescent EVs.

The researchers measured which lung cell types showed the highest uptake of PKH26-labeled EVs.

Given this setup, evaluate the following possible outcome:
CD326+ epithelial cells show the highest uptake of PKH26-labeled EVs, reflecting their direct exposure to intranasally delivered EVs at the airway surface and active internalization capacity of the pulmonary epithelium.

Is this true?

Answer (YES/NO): NO